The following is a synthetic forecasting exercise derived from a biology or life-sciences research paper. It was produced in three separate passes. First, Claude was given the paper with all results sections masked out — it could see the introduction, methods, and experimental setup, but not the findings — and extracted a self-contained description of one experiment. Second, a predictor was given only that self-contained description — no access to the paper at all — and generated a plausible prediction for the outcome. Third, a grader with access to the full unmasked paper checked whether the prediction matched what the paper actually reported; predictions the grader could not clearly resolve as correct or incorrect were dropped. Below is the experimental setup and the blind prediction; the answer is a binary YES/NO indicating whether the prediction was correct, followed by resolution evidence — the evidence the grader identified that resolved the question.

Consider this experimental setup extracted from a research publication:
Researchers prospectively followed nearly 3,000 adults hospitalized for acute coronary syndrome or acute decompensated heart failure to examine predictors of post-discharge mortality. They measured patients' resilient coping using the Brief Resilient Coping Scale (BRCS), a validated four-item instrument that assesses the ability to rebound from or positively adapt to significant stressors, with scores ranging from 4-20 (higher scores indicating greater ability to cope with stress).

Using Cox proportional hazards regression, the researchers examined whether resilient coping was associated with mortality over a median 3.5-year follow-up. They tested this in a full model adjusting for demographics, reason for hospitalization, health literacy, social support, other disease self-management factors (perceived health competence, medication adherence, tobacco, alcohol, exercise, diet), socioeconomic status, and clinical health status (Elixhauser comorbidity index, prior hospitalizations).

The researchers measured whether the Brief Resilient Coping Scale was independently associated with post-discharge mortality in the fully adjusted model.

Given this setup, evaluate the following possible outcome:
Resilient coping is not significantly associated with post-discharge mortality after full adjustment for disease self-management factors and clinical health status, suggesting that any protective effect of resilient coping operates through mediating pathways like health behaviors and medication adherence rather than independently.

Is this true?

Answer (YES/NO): YES